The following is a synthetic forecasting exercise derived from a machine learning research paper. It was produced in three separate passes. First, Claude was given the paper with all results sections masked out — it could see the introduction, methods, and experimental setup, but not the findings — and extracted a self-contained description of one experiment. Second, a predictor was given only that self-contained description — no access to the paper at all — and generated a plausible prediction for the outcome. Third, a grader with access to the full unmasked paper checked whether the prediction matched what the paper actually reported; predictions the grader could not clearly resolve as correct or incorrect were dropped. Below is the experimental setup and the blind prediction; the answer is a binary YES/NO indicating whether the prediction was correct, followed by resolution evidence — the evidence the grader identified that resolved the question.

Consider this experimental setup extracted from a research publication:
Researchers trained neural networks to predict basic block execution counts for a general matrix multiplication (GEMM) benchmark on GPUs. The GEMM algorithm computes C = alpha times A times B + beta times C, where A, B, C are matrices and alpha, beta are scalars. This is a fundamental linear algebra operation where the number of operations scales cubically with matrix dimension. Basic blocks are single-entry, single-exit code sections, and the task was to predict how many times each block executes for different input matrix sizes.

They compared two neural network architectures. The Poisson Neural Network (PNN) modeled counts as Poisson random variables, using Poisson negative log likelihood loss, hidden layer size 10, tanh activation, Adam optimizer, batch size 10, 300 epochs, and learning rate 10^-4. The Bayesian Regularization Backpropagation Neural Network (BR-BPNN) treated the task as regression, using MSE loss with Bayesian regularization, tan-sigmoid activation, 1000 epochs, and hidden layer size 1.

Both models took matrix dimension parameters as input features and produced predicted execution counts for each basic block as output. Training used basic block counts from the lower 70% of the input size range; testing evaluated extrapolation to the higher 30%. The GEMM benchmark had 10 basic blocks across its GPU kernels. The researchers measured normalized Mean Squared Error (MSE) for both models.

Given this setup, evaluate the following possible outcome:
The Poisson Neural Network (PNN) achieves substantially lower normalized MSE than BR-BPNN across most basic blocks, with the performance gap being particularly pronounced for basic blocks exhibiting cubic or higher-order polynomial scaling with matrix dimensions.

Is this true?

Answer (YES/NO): NO